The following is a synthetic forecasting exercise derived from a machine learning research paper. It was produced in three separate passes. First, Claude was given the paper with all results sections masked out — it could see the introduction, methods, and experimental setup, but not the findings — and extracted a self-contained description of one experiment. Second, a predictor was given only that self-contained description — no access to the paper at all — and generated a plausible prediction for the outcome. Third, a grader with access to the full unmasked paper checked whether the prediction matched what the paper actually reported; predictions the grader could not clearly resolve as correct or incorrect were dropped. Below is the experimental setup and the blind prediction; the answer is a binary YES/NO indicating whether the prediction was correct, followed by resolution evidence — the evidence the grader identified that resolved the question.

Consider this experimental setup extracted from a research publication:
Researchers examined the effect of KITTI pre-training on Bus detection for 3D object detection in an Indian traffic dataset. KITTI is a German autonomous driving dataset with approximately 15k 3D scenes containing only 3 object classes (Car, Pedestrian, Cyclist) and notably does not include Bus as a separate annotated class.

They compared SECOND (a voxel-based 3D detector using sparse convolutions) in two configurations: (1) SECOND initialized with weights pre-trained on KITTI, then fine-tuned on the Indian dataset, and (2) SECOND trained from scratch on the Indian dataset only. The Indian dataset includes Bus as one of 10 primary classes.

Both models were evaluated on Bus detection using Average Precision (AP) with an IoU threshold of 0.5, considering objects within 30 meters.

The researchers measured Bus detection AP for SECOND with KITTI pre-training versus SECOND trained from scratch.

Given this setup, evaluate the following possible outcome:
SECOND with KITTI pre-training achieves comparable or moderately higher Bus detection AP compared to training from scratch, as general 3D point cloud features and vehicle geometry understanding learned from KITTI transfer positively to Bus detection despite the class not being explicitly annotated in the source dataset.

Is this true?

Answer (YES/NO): NO